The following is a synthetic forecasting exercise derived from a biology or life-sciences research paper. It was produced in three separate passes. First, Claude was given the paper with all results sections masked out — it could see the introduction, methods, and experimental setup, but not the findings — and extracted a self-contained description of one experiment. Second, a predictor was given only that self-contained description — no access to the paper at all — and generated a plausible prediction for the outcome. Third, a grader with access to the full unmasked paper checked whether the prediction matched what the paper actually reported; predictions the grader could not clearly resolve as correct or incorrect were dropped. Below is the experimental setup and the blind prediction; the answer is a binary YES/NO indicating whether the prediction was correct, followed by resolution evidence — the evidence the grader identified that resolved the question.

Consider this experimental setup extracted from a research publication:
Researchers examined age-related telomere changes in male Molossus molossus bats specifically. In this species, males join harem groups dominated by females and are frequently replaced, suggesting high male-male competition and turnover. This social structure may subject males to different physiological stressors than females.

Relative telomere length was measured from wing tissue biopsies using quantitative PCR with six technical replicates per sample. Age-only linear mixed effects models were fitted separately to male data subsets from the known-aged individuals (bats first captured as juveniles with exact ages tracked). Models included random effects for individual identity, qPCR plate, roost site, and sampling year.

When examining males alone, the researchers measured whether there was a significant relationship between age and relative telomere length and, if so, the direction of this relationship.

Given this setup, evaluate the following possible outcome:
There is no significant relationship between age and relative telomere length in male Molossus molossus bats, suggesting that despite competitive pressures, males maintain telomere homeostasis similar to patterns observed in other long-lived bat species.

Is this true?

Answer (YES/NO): NO